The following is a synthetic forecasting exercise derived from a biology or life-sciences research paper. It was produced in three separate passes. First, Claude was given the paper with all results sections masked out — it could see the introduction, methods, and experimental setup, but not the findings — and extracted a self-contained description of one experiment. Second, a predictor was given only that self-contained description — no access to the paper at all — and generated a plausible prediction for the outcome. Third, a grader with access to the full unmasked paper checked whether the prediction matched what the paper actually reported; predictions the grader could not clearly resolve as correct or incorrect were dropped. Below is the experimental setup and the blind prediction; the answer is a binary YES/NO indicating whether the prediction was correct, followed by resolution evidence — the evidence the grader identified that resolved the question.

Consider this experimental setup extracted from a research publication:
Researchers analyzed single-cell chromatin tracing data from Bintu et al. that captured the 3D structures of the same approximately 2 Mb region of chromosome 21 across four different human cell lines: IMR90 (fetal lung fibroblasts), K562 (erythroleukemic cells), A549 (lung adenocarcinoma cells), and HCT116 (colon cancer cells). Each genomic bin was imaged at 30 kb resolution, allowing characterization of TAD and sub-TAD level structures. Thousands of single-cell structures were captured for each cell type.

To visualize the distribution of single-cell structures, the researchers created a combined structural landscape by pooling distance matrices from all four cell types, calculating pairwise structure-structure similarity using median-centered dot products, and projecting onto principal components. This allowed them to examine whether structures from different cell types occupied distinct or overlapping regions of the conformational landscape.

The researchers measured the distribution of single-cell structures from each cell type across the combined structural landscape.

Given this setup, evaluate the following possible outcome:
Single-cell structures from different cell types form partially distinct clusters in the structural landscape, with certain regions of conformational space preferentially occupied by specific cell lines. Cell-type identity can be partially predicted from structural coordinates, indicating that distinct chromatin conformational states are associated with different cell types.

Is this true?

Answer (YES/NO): NO